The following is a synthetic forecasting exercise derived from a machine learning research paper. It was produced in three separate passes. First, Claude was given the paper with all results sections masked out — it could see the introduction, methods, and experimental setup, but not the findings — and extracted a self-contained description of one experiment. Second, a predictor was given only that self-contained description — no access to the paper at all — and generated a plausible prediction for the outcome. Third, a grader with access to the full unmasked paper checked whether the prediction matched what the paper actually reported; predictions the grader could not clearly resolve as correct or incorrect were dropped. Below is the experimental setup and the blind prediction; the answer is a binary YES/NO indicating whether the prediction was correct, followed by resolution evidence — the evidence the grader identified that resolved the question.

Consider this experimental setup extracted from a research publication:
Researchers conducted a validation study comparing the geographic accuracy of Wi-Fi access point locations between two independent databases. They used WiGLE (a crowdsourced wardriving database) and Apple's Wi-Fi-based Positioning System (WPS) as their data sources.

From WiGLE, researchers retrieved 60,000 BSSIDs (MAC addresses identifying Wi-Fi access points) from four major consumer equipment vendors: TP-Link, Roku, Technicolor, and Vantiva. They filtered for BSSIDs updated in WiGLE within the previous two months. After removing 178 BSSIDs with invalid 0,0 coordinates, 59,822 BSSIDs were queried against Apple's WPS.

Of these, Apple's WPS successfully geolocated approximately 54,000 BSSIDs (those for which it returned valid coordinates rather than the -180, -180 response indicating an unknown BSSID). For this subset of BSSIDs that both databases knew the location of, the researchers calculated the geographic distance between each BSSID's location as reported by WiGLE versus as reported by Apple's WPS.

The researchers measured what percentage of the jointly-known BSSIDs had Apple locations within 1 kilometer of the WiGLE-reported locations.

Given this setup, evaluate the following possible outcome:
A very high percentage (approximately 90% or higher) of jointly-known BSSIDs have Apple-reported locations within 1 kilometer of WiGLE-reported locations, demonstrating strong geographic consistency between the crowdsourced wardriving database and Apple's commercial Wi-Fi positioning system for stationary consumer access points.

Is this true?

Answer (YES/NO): YES